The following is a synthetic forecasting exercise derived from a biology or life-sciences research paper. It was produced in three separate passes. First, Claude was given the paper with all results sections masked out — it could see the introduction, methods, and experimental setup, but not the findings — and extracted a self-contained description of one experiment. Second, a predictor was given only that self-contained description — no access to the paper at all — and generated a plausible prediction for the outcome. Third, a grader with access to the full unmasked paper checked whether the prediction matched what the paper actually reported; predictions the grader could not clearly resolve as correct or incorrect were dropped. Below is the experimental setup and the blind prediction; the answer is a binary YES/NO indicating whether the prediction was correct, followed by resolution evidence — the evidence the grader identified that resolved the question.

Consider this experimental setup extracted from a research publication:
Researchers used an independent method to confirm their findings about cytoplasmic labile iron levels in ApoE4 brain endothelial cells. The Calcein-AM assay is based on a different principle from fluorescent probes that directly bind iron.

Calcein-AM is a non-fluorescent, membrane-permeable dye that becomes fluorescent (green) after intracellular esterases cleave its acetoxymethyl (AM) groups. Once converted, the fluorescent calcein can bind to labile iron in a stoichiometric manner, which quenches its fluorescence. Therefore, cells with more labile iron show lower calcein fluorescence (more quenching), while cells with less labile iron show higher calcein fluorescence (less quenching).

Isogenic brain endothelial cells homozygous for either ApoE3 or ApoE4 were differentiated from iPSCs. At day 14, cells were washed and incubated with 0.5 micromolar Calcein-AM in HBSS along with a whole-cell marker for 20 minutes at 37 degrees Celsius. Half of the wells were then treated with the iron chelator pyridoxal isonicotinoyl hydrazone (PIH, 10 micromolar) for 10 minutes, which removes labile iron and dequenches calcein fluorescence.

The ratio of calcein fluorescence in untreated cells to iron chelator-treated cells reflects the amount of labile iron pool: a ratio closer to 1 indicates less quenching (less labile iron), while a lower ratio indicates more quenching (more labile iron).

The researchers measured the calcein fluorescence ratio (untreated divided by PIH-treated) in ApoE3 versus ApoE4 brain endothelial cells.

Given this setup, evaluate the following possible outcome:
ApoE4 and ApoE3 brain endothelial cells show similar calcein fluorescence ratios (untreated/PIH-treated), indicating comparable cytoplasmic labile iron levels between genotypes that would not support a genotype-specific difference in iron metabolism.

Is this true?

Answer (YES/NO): NO